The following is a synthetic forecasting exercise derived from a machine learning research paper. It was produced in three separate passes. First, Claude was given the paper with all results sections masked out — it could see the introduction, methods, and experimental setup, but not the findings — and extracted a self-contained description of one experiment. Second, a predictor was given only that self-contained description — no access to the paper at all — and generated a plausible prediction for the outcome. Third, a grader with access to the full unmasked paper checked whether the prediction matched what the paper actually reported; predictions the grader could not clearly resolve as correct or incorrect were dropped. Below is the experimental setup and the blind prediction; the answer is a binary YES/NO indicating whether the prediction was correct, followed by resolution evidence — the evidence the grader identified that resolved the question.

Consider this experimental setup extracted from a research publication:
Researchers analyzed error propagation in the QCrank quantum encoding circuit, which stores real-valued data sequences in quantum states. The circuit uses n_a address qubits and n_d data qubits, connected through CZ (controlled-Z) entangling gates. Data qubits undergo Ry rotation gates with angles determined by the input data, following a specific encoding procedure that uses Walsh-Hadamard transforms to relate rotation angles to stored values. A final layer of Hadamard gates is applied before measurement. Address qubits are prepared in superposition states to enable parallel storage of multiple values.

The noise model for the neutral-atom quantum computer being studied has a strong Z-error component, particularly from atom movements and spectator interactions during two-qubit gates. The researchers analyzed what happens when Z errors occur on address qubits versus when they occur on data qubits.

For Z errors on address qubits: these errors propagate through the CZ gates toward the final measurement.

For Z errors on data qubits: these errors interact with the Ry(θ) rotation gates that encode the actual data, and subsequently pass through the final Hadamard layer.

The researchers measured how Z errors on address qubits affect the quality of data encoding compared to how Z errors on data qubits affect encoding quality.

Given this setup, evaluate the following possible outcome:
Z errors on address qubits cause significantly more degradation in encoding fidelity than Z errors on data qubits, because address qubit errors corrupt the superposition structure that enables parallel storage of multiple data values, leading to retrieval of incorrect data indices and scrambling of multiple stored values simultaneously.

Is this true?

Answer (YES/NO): NO